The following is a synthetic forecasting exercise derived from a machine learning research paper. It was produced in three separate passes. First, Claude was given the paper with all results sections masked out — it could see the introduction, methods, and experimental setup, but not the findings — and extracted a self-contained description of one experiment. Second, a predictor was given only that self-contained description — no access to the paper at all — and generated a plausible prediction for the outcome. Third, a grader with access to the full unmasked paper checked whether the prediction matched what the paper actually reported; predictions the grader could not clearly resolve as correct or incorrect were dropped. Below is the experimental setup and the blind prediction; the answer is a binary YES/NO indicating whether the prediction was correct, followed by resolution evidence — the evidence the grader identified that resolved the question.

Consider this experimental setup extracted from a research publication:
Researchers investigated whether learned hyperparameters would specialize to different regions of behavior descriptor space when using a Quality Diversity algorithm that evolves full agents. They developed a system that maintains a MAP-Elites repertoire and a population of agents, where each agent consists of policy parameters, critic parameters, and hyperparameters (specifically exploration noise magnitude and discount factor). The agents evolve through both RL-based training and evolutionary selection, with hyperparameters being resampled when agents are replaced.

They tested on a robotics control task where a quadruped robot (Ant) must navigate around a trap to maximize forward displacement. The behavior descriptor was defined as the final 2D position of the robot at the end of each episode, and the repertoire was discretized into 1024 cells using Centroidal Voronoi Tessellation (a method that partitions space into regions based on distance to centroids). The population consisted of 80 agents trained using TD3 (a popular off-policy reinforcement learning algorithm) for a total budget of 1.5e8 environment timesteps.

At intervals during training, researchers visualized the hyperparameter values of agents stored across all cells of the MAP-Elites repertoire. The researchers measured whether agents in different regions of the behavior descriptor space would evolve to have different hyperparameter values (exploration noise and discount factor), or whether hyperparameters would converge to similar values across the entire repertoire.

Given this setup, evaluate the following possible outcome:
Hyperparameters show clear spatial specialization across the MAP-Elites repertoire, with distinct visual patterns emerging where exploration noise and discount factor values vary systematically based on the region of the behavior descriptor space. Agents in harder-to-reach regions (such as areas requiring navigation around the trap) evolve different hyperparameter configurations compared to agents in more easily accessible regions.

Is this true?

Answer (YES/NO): YES